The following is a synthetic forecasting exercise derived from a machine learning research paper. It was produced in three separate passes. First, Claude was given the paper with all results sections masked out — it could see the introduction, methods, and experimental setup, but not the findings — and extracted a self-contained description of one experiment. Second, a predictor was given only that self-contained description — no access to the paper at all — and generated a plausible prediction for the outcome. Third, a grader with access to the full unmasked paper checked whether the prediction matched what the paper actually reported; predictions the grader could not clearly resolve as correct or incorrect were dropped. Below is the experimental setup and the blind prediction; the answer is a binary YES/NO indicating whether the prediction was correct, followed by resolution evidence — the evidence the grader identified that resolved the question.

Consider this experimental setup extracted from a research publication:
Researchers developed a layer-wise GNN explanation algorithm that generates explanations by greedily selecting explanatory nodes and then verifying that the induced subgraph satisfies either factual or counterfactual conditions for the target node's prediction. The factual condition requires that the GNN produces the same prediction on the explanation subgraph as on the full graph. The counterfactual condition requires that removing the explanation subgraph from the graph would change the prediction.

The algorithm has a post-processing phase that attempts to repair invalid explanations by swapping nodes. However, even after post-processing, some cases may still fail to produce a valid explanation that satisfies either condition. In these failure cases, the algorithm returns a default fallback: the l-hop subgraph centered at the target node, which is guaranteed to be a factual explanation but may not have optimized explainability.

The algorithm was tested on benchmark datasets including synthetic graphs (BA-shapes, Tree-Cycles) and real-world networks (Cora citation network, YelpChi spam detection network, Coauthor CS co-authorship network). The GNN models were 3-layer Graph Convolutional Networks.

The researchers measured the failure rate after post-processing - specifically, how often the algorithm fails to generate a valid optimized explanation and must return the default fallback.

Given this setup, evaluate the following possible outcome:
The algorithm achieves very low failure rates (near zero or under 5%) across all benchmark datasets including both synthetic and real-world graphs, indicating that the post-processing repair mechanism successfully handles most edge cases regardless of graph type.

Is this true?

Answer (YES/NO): YES